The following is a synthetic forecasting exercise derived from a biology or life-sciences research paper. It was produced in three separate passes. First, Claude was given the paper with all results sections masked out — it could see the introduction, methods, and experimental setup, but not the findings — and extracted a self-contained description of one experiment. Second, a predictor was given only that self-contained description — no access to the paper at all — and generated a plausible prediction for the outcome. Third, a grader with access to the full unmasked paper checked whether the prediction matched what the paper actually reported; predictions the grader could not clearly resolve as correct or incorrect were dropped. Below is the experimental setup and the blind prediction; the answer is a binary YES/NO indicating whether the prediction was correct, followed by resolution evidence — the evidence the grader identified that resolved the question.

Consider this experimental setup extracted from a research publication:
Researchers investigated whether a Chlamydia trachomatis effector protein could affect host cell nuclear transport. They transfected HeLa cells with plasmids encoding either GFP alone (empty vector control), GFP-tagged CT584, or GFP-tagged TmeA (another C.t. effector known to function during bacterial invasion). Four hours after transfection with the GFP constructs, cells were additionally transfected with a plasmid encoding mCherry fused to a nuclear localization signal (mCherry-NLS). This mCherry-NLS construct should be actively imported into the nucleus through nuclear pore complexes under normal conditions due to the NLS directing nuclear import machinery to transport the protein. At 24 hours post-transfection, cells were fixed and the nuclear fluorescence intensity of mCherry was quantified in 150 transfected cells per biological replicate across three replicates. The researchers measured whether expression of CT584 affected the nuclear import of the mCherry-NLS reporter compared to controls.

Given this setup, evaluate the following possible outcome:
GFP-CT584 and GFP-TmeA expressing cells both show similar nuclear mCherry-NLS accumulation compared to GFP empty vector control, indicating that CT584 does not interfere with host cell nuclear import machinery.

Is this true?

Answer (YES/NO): YES